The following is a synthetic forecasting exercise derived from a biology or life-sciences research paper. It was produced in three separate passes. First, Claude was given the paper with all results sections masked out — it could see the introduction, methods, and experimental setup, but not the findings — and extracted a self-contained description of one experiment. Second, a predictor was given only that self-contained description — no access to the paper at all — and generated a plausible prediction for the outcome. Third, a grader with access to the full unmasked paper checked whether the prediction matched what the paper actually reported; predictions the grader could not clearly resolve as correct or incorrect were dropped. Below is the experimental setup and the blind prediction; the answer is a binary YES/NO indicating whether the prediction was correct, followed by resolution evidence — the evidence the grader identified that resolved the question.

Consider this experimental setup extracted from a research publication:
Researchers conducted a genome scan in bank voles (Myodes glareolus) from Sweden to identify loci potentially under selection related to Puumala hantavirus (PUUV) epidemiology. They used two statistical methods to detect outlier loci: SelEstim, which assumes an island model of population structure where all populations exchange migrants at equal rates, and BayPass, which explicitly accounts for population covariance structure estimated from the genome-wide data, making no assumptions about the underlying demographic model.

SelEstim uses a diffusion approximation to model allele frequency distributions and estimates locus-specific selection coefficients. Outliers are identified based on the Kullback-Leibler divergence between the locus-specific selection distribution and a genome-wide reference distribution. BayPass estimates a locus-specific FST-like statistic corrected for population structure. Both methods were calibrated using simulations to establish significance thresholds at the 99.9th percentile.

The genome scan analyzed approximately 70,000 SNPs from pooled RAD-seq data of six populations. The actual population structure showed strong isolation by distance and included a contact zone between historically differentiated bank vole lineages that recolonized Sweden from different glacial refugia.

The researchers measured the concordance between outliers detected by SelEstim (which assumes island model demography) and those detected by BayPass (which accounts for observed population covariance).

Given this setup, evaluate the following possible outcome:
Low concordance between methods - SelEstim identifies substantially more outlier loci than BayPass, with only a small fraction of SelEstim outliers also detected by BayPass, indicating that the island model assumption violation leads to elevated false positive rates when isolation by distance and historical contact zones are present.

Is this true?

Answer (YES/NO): YES